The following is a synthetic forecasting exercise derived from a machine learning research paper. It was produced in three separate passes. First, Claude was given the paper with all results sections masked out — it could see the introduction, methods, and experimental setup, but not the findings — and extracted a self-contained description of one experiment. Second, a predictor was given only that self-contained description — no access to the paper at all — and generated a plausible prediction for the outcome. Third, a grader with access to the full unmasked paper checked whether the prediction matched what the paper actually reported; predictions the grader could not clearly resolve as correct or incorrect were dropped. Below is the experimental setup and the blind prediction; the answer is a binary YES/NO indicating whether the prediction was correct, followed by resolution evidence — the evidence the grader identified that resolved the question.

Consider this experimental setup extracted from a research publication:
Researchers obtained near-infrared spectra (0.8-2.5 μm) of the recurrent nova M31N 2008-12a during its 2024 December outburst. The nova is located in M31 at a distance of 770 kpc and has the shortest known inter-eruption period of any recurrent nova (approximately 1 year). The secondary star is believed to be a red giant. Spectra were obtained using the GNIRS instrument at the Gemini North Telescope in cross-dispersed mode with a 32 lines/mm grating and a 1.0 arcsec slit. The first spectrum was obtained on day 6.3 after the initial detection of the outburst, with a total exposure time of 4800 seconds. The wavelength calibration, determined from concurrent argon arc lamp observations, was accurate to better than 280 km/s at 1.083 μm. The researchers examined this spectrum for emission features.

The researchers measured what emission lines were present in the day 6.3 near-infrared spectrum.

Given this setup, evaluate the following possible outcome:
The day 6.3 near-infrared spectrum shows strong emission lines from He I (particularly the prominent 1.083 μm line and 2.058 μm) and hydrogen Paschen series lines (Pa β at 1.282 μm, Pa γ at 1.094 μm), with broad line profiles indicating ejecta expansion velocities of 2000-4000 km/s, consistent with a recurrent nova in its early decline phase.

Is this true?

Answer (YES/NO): NO